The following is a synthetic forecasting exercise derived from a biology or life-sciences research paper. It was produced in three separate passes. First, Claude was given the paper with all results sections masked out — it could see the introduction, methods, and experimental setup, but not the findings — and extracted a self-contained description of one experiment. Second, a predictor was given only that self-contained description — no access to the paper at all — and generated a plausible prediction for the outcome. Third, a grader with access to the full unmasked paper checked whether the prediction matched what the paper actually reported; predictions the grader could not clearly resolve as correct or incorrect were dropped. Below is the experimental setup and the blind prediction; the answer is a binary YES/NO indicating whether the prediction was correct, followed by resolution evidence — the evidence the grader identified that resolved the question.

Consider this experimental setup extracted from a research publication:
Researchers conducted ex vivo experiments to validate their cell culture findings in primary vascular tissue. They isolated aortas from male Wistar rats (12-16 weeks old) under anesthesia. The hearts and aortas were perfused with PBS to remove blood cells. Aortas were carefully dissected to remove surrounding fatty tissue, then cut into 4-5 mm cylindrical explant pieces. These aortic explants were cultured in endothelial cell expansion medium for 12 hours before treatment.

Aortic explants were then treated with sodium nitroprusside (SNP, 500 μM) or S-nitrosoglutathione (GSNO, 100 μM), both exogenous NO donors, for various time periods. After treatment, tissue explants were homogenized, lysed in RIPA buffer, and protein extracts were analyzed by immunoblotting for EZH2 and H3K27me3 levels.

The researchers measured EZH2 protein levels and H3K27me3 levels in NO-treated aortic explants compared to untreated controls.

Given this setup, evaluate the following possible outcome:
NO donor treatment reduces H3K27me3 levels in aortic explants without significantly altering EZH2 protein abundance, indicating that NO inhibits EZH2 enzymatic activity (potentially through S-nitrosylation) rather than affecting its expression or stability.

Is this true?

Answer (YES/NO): NO